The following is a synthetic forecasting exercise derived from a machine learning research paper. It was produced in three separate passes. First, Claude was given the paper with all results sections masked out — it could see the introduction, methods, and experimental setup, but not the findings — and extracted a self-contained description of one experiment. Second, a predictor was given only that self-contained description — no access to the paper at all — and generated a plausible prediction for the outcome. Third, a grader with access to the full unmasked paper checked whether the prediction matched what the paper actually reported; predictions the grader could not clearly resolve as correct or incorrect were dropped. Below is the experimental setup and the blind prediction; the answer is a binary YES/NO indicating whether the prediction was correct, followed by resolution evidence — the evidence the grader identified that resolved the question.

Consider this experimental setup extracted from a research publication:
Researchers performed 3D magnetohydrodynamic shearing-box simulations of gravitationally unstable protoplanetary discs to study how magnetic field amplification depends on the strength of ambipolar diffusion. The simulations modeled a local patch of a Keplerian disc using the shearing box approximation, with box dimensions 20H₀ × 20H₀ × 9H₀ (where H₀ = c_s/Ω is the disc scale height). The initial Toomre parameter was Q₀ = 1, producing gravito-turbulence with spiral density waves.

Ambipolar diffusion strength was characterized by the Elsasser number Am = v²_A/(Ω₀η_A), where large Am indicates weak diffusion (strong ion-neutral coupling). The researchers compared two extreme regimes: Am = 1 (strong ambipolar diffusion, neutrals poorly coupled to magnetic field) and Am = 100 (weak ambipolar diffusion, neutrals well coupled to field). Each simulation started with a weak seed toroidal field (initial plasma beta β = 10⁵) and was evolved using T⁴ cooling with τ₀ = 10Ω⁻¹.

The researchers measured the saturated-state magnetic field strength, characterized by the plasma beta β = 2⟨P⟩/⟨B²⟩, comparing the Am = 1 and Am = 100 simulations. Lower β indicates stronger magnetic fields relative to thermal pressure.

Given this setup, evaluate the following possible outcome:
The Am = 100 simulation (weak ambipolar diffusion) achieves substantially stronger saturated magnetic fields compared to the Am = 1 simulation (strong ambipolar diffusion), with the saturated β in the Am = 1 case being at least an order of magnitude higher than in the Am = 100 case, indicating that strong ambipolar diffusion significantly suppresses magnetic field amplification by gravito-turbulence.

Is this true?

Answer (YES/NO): YES